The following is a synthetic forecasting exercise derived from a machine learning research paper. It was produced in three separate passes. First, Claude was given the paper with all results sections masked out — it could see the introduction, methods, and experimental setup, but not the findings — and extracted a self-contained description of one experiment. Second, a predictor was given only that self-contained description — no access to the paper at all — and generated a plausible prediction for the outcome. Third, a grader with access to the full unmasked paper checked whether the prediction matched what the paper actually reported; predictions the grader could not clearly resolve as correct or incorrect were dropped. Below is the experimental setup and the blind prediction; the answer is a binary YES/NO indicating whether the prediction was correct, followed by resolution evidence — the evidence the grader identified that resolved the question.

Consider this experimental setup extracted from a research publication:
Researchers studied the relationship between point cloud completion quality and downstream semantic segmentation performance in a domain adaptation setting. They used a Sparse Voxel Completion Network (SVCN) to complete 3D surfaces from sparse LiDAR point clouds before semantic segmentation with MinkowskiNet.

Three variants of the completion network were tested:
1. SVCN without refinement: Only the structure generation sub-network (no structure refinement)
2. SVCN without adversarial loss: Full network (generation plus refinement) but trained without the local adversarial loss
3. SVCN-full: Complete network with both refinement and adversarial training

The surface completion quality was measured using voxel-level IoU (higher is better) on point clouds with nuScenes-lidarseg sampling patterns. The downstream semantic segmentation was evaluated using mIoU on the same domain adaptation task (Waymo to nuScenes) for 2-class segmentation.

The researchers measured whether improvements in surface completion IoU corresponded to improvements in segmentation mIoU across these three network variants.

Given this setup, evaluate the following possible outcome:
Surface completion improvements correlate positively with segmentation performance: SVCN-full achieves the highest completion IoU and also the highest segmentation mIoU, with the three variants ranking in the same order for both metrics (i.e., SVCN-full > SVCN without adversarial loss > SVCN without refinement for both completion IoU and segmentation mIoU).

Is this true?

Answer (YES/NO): YES